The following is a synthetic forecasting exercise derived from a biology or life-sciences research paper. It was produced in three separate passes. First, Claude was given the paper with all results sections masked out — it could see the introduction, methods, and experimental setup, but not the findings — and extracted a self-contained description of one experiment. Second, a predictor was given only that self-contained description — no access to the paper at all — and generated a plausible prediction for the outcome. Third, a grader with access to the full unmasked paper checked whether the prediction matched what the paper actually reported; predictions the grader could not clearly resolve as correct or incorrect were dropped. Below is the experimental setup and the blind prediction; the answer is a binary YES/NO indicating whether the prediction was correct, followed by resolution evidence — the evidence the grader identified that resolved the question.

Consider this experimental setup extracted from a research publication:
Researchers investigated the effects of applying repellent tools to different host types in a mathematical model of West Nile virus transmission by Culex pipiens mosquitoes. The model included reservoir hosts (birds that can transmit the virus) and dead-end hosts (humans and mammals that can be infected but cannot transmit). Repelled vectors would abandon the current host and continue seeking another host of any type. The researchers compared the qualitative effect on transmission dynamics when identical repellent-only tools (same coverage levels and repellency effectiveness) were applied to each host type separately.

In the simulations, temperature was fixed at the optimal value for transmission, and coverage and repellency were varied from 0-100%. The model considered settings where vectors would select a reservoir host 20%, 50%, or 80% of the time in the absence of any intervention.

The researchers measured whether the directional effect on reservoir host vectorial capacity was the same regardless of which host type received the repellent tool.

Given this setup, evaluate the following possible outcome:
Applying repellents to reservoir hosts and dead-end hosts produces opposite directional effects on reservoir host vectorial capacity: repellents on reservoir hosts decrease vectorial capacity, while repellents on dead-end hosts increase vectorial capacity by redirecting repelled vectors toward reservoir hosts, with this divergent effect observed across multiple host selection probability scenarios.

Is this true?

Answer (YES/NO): YES